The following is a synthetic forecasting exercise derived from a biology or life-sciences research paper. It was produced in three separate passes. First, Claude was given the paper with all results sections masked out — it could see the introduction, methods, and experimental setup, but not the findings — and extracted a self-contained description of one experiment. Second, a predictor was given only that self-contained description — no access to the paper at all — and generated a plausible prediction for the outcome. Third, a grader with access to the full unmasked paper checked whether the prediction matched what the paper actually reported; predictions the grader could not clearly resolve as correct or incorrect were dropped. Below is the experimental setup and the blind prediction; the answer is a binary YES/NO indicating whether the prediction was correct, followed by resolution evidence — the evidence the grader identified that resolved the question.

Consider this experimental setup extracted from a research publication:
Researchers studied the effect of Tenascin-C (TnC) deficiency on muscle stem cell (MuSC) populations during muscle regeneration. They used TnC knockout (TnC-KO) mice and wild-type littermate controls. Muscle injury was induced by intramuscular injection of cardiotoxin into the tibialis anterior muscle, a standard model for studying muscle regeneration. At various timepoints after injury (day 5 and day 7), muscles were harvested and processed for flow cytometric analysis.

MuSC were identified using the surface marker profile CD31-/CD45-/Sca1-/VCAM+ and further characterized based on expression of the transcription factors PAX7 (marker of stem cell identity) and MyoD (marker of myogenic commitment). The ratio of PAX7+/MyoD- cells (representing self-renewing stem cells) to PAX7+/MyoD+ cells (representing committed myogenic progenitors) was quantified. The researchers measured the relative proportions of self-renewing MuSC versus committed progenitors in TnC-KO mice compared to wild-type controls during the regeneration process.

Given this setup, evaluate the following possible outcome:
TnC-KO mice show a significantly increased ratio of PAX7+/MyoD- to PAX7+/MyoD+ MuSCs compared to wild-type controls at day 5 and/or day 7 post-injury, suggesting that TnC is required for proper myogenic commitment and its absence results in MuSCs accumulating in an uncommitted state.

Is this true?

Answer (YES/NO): NO